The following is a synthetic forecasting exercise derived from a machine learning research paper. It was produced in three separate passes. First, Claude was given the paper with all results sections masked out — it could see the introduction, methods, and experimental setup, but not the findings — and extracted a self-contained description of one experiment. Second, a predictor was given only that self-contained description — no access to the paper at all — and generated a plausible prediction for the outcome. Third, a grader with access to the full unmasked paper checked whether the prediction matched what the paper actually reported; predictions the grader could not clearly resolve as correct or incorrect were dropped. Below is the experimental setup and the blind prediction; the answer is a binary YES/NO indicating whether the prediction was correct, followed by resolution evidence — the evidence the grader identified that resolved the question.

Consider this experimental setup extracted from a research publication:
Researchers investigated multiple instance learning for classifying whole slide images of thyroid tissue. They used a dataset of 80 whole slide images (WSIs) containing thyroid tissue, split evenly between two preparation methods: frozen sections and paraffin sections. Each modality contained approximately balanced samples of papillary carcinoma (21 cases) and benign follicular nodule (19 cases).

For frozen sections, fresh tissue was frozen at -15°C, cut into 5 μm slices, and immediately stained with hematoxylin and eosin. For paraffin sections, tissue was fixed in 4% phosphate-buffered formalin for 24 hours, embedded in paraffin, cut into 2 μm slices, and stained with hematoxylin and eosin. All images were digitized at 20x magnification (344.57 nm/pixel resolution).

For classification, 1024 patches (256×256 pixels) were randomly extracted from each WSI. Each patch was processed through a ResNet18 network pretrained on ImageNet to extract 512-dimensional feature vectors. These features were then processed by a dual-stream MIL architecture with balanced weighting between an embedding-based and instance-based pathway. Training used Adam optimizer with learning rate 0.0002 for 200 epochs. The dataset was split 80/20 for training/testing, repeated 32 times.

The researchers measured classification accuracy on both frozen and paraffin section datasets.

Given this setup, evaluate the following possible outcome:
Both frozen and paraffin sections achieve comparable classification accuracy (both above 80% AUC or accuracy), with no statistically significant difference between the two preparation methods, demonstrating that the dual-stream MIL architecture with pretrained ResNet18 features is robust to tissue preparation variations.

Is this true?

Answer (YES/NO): NO